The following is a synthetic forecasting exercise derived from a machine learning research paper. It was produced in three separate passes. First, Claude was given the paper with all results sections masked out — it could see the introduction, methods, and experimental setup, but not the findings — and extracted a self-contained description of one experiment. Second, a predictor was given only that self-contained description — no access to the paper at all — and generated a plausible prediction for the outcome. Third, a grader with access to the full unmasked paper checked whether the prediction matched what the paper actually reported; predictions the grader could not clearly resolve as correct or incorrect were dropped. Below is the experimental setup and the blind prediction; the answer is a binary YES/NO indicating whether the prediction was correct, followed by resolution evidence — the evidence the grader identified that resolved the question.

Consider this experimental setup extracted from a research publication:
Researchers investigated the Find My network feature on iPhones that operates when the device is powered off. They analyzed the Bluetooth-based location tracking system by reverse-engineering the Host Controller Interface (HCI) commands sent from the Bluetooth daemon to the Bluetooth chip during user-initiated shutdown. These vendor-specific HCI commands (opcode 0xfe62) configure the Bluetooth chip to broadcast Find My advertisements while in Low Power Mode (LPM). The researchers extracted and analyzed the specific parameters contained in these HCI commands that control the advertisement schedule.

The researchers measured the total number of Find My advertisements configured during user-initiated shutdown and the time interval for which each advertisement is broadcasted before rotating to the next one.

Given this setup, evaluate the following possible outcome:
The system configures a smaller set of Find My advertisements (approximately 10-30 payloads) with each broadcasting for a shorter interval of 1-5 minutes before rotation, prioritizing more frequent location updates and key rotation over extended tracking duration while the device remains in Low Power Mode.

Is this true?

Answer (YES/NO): NO